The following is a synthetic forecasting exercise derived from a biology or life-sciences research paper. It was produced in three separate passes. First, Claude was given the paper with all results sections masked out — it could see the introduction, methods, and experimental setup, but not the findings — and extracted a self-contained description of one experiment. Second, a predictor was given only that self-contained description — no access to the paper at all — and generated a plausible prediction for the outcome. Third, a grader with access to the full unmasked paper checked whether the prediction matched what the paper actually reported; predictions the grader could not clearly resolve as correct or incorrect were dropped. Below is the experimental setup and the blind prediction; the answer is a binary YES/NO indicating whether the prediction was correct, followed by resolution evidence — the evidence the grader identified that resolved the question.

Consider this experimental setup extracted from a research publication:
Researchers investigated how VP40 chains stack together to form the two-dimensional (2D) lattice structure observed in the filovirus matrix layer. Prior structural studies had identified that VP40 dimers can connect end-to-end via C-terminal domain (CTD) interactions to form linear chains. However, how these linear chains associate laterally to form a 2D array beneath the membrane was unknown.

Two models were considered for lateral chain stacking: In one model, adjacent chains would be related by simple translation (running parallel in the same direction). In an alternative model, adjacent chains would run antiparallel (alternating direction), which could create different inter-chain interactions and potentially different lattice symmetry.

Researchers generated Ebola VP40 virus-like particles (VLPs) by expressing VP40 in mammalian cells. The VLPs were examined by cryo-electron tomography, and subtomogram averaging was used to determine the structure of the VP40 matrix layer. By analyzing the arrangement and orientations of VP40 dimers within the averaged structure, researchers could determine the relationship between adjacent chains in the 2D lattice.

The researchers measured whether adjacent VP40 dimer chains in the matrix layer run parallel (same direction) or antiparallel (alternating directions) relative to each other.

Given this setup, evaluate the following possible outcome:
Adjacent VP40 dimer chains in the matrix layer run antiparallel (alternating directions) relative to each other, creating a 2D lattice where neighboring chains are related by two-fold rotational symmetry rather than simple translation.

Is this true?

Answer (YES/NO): YES